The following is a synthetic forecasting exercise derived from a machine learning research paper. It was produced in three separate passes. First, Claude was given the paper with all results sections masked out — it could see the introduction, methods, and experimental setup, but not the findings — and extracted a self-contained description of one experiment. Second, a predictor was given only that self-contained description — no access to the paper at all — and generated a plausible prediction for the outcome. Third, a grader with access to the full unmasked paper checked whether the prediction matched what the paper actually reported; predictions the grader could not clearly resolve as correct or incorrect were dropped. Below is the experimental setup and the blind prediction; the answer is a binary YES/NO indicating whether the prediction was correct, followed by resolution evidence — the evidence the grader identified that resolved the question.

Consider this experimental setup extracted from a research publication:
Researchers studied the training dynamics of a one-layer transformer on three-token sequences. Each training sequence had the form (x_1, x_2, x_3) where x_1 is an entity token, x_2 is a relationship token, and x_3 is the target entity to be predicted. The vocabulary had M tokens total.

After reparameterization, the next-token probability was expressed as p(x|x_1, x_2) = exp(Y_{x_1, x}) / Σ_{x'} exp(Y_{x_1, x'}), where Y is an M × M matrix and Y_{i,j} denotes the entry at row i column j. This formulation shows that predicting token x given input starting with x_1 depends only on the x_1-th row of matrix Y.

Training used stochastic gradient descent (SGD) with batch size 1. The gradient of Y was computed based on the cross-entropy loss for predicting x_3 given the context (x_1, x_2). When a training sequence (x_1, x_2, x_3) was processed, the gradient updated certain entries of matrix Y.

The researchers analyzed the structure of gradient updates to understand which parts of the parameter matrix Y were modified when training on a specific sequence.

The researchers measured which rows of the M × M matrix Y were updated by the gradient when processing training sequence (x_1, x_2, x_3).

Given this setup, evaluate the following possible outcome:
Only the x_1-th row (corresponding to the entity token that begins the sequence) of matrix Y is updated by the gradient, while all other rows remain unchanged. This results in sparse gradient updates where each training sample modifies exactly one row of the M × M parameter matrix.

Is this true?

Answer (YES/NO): YES